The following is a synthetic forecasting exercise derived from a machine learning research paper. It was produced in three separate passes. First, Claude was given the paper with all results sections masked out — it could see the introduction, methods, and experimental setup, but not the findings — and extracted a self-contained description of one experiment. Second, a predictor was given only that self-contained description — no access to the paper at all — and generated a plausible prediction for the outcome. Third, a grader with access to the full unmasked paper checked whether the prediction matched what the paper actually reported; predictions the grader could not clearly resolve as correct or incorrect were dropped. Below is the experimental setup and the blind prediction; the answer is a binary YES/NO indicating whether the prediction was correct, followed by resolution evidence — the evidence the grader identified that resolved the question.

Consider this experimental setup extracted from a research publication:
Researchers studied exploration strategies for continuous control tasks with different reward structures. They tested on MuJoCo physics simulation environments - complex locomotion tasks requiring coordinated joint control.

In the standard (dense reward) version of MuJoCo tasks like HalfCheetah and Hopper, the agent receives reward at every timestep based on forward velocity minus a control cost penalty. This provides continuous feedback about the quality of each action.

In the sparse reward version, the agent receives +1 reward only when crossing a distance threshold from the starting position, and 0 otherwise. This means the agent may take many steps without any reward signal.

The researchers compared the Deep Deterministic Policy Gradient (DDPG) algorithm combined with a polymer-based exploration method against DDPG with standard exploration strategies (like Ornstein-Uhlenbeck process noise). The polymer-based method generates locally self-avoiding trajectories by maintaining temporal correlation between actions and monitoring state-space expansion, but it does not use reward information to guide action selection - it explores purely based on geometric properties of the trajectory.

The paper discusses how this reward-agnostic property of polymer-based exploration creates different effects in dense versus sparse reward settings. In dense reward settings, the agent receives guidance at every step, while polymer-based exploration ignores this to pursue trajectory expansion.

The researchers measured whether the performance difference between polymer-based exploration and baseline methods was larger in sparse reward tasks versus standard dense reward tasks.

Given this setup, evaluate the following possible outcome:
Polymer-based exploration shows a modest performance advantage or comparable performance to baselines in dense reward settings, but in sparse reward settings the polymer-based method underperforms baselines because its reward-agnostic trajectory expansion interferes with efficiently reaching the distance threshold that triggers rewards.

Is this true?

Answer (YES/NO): NO